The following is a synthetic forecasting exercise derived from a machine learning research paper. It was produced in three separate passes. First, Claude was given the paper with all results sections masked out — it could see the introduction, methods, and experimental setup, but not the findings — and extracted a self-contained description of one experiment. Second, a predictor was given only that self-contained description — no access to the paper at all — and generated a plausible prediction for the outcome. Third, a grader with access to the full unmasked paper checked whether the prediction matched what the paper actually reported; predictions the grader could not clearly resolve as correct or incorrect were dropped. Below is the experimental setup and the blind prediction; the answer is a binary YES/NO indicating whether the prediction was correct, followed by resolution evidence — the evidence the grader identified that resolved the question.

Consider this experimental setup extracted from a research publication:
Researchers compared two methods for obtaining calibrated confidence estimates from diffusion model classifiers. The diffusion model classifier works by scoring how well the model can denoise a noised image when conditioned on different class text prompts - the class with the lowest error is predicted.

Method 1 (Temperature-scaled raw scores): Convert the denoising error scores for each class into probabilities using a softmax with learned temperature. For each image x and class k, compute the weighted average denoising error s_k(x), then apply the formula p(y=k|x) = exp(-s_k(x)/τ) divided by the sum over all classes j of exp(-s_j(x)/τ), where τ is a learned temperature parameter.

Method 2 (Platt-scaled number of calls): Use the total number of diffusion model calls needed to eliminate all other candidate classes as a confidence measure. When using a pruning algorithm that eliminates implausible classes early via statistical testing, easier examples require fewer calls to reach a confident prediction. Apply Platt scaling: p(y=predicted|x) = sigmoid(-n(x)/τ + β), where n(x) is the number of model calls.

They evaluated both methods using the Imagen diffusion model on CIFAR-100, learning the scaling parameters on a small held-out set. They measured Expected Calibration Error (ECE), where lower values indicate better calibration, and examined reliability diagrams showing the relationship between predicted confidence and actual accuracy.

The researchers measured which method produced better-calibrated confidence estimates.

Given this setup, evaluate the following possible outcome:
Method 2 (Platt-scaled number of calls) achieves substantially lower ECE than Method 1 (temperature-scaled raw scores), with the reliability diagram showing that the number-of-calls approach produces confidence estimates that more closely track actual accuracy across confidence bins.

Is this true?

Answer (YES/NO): YES